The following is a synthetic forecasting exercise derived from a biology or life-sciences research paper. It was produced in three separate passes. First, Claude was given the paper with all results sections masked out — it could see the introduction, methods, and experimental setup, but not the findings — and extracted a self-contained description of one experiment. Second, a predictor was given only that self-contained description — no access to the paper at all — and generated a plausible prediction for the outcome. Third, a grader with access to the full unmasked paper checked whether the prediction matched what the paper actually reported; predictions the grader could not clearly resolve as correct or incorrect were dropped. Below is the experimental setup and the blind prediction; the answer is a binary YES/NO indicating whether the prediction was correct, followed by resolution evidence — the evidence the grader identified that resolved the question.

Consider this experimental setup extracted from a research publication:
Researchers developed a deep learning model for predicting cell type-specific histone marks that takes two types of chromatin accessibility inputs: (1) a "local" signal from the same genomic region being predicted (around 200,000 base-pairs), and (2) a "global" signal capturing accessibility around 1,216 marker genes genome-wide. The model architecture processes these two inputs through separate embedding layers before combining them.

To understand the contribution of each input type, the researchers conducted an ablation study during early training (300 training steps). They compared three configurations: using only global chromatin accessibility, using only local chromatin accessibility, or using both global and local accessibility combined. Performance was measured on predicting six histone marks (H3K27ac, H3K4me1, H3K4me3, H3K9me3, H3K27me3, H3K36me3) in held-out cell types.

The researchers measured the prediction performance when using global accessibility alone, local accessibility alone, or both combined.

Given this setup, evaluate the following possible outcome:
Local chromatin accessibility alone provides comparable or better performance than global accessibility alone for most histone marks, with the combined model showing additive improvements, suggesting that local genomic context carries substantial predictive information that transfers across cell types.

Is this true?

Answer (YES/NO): YES